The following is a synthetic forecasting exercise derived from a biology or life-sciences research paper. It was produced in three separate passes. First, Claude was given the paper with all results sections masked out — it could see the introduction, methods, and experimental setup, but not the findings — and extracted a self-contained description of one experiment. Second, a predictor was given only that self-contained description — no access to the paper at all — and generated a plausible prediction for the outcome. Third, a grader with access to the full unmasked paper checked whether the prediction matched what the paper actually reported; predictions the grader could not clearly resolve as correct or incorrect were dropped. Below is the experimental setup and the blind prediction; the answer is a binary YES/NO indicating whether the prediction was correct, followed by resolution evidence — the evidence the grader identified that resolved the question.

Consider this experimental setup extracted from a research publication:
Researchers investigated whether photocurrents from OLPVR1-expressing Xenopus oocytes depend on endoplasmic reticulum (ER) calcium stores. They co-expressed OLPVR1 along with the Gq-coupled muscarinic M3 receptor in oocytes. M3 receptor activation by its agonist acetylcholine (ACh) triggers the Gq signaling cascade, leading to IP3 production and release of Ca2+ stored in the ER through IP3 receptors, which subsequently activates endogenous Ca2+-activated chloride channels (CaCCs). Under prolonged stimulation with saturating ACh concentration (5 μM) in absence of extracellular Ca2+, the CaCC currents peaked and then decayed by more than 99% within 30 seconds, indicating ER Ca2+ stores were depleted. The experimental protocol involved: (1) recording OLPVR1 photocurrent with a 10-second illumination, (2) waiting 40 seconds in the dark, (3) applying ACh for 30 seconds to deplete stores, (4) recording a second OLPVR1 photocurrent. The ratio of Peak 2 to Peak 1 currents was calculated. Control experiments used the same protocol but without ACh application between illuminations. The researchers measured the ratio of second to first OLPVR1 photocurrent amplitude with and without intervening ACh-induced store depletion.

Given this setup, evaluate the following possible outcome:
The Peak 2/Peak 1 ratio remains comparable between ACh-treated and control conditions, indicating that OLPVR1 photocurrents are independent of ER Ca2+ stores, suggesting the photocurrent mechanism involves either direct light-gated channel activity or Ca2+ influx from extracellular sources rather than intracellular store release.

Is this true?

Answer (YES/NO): NO